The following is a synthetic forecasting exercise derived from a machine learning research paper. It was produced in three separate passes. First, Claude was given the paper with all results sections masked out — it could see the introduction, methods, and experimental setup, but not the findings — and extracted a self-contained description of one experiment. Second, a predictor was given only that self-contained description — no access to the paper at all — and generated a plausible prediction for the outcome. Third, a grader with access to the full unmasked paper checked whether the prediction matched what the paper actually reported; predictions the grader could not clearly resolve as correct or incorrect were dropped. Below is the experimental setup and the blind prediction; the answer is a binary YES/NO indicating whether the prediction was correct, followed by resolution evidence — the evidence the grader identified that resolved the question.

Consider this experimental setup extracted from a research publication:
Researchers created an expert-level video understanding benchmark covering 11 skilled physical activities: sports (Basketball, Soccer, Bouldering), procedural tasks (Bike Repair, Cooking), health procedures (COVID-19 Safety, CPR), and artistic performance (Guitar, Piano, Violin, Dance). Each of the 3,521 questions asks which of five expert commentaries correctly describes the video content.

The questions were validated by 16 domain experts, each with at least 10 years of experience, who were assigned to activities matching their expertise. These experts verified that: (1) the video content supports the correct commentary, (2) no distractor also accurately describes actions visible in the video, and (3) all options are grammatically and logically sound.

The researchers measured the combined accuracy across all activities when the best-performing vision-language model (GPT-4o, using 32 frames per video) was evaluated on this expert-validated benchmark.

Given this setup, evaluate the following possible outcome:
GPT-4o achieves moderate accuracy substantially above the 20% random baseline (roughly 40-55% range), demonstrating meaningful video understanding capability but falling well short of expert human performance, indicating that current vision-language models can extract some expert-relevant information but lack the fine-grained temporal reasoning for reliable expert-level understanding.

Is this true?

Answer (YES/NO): YES